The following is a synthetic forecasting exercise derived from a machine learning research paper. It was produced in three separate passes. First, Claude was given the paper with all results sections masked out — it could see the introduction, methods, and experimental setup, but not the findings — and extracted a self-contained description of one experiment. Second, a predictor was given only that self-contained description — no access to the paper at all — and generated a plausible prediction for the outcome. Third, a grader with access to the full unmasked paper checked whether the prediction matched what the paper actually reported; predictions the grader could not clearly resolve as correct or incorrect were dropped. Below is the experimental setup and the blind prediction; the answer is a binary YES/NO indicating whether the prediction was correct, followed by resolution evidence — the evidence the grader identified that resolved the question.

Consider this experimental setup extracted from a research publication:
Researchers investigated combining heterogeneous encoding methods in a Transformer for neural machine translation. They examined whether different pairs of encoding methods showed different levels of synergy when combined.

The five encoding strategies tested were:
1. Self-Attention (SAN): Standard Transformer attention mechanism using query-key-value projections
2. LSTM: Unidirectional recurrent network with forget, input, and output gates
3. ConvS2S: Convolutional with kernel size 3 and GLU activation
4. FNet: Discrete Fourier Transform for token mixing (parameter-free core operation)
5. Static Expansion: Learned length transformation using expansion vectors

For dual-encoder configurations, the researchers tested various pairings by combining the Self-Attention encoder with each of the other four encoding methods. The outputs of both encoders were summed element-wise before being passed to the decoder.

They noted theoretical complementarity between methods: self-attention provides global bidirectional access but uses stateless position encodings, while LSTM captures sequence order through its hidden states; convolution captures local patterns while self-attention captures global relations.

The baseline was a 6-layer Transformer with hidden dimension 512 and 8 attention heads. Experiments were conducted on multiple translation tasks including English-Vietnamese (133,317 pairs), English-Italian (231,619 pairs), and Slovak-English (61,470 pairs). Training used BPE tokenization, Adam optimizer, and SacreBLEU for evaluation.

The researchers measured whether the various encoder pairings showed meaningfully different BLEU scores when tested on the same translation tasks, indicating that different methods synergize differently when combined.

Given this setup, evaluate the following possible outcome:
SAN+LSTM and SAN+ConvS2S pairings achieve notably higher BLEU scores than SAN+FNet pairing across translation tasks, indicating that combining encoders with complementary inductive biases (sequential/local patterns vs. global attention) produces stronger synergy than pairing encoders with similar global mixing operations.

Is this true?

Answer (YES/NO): NO